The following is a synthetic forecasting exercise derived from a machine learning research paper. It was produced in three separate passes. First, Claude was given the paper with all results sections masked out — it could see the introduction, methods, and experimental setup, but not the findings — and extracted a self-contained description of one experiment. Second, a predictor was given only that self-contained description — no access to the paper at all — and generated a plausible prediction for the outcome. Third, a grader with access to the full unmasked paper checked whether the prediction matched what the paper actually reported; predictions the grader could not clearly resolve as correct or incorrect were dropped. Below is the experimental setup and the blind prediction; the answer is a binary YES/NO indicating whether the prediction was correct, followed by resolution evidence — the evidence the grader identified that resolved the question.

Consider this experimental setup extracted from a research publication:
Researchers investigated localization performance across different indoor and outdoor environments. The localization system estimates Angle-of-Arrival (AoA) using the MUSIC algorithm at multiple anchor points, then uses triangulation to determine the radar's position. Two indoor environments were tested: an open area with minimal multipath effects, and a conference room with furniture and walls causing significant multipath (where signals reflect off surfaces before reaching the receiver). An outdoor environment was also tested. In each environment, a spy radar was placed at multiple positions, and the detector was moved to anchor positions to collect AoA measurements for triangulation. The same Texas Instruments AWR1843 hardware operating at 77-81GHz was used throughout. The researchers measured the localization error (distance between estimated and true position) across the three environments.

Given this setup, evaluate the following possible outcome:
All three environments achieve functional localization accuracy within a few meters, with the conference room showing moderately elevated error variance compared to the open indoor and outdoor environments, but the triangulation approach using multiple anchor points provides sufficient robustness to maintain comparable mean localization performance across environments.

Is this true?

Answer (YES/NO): NO